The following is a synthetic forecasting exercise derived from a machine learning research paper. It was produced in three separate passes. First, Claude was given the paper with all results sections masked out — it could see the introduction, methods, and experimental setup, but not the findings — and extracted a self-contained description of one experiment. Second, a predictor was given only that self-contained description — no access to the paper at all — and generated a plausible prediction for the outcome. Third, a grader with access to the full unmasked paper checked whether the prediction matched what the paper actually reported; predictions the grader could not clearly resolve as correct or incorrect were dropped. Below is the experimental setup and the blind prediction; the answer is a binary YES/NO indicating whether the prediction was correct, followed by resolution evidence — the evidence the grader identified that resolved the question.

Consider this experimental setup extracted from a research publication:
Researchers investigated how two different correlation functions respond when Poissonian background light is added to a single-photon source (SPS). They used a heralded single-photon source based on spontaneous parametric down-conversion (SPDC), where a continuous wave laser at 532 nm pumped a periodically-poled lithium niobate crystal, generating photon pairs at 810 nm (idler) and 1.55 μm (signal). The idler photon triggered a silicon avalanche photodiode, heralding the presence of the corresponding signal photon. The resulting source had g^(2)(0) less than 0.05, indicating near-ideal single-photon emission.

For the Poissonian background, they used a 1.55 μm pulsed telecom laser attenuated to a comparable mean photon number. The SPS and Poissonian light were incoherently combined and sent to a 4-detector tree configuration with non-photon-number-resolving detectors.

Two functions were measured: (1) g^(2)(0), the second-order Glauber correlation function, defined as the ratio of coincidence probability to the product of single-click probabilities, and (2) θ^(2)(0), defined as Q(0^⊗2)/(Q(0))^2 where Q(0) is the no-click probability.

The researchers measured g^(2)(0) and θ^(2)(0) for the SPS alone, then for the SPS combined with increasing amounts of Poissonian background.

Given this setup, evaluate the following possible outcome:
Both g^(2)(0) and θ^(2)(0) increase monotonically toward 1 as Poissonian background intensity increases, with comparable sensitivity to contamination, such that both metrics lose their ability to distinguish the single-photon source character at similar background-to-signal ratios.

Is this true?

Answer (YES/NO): NO